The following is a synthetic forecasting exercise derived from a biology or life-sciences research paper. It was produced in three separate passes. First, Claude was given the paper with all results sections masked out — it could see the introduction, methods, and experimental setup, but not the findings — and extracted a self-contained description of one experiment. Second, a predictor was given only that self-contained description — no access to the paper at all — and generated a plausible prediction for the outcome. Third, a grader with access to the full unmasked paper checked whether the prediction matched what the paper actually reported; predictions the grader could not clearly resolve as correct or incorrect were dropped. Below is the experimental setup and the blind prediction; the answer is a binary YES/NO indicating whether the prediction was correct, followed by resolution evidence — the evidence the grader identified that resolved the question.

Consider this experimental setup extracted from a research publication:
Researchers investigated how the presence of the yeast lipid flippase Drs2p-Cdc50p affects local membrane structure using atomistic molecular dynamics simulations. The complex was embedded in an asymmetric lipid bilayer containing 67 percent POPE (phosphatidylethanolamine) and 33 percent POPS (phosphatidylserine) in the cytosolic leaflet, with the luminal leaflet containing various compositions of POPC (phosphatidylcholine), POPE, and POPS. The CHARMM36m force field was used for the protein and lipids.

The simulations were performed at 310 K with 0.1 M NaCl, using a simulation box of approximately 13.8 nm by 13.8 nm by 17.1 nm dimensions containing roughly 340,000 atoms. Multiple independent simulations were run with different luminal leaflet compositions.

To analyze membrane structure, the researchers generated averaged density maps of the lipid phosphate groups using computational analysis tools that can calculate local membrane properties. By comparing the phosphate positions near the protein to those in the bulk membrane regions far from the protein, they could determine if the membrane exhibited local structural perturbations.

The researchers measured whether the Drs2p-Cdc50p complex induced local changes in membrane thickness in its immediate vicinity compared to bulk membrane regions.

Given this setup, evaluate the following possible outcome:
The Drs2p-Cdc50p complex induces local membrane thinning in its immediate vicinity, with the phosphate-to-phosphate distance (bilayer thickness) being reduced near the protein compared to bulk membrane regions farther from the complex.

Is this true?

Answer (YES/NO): YES